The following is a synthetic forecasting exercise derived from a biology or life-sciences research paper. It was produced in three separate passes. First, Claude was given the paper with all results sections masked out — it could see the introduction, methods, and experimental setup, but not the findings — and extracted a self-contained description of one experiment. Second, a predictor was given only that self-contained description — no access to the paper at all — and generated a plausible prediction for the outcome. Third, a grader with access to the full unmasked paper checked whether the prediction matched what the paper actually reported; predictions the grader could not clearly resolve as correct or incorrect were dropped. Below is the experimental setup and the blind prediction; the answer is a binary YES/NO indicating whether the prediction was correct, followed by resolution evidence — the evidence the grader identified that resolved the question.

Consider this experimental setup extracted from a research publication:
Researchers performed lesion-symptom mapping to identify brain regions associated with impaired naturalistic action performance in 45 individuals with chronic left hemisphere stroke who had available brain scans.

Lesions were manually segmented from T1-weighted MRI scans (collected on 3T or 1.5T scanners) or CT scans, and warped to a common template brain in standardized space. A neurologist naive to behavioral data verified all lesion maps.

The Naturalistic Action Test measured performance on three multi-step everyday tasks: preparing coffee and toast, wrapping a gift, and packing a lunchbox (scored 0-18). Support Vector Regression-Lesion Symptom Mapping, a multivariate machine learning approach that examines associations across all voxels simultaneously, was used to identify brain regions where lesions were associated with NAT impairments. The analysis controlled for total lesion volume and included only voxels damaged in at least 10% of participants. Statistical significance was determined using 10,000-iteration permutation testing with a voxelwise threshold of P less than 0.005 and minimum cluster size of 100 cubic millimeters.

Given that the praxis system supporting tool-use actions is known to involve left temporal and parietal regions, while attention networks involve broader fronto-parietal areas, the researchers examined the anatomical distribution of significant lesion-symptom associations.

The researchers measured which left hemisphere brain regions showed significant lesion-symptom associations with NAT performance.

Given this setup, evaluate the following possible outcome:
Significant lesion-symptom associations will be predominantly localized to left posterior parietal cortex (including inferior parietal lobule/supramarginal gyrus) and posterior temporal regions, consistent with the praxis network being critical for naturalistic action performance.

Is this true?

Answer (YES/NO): NO